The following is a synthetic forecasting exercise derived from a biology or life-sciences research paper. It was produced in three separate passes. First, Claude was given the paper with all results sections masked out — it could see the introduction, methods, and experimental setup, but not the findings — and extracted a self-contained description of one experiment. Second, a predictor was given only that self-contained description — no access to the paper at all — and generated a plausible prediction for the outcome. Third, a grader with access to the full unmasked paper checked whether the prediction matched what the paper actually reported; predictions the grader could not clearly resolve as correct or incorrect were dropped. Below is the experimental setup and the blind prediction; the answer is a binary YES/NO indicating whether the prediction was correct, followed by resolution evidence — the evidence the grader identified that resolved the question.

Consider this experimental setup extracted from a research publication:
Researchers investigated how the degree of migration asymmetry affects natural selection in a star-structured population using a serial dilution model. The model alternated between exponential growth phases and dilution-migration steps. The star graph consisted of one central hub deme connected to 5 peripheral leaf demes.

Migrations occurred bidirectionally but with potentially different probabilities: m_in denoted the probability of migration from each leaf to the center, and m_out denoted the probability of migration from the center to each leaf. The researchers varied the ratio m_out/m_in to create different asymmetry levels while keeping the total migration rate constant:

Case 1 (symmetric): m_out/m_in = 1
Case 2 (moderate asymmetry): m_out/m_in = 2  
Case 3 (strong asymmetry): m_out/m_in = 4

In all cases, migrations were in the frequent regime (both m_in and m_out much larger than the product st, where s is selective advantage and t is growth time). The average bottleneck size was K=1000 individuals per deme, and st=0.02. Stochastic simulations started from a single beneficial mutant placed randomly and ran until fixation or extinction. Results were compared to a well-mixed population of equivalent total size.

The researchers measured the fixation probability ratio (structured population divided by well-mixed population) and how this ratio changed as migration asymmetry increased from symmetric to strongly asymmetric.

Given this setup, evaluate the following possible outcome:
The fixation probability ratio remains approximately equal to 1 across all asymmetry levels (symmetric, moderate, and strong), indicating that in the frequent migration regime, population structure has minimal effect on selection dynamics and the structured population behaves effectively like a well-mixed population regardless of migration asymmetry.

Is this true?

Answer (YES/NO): NO